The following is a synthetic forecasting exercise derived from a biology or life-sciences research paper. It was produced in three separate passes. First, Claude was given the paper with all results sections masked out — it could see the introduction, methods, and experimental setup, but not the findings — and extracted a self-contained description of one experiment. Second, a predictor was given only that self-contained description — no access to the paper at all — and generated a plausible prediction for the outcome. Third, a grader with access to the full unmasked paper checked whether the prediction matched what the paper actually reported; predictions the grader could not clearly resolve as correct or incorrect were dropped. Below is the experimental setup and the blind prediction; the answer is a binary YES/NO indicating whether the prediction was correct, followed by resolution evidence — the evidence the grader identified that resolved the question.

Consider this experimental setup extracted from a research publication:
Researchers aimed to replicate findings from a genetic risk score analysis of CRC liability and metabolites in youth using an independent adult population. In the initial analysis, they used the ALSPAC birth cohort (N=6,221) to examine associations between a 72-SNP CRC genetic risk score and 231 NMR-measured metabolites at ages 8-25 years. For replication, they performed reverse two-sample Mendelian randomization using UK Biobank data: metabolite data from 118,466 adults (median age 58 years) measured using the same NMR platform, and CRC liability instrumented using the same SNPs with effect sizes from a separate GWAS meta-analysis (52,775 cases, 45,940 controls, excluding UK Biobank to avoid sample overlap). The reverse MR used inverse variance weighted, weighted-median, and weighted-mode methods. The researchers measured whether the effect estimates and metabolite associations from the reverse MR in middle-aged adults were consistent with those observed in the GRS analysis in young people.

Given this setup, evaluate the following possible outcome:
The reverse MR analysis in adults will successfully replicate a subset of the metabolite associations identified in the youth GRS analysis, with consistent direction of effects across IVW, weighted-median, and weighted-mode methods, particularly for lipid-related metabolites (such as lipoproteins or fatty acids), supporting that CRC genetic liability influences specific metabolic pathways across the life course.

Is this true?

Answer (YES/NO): NO